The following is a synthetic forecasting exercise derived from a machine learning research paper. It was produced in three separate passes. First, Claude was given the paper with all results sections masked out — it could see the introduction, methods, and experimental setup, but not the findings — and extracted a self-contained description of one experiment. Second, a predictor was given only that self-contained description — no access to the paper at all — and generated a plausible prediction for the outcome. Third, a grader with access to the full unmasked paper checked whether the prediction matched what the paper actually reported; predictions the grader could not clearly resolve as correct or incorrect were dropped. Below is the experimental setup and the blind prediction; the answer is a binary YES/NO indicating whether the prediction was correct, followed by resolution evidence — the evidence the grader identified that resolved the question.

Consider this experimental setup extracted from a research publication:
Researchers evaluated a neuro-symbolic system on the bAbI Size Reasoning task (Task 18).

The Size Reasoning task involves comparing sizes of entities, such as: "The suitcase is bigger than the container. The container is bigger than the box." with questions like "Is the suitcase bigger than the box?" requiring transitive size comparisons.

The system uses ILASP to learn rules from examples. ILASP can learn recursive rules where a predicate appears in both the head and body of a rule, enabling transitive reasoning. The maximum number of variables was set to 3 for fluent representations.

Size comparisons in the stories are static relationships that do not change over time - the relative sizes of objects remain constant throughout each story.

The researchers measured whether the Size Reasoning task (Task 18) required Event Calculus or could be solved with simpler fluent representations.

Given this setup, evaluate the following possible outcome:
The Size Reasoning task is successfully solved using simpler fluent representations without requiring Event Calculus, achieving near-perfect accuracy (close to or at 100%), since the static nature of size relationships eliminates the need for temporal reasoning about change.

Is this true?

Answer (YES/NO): YES